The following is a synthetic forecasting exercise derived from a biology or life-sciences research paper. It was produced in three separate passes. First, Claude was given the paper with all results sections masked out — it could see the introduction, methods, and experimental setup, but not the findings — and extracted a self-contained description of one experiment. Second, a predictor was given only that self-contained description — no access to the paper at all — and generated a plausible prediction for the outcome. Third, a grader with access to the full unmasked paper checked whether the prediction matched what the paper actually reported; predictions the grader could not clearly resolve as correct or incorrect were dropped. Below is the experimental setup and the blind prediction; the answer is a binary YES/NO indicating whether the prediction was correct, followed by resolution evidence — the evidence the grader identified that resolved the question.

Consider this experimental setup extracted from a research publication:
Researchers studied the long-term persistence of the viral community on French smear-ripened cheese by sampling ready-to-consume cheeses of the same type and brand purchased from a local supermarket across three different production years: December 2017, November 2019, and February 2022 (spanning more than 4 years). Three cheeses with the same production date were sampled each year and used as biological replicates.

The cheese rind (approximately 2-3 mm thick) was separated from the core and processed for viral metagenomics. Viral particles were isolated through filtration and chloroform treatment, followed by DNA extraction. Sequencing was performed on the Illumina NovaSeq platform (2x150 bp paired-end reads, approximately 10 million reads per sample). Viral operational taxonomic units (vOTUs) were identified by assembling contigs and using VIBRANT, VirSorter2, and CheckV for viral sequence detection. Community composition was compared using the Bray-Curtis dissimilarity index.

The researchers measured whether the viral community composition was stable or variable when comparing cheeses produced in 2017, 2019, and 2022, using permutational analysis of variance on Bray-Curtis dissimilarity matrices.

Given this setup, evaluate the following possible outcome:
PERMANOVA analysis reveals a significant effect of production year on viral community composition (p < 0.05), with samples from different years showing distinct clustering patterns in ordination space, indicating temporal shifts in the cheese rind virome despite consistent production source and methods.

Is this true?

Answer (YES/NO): YES